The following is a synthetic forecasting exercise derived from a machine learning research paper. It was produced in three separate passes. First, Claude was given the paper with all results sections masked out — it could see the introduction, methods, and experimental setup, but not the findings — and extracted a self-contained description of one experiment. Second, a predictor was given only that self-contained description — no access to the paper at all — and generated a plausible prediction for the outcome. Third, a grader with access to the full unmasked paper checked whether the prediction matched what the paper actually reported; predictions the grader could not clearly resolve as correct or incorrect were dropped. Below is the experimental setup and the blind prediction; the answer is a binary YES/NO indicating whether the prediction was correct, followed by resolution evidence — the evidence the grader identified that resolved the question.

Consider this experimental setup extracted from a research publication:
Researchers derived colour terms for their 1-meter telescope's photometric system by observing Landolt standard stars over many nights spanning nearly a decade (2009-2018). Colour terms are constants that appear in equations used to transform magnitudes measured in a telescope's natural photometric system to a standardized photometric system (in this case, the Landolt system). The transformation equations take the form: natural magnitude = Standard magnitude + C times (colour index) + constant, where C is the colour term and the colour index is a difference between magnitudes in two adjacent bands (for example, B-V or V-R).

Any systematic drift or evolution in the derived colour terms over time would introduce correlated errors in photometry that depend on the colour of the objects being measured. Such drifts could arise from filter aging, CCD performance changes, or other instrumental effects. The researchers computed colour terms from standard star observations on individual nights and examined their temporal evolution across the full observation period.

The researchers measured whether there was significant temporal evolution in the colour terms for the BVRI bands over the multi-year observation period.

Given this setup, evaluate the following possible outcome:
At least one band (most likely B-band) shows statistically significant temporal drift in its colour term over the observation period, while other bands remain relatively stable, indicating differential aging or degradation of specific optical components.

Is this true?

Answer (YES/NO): NO